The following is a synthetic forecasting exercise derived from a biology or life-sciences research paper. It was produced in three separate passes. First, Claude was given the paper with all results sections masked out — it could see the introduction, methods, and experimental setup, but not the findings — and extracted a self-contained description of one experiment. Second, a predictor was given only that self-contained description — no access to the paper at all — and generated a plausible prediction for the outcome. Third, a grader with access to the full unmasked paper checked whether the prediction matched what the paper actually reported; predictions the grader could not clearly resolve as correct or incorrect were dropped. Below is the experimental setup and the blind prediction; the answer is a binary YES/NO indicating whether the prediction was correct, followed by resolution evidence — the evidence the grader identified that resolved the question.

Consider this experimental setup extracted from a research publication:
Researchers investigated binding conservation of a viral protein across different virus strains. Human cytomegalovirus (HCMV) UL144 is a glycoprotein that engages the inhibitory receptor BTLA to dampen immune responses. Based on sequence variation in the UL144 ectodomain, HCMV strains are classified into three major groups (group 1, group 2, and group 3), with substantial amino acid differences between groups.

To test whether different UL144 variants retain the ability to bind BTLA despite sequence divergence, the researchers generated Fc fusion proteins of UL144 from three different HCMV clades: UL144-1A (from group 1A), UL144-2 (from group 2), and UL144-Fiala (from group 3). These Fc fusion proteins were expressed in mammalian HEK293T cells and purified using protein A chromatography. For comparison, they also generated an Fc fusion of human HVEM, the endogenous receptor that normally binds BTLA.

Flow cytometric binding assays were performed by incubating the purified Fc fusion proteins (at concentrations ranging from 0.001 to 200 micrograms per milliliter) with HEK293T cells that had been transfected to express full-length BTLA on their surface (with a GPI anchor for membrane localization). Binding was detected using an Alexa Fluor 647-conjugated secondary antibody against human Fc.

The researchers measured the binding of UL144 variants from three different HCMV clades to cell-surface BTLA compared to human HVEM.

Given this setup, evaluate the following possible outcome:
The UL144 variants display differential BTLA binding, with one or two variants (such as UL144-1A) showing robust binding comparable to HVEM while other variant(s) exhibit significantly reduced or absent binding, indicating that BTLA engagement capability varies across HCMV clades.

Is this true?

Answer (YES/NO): NO